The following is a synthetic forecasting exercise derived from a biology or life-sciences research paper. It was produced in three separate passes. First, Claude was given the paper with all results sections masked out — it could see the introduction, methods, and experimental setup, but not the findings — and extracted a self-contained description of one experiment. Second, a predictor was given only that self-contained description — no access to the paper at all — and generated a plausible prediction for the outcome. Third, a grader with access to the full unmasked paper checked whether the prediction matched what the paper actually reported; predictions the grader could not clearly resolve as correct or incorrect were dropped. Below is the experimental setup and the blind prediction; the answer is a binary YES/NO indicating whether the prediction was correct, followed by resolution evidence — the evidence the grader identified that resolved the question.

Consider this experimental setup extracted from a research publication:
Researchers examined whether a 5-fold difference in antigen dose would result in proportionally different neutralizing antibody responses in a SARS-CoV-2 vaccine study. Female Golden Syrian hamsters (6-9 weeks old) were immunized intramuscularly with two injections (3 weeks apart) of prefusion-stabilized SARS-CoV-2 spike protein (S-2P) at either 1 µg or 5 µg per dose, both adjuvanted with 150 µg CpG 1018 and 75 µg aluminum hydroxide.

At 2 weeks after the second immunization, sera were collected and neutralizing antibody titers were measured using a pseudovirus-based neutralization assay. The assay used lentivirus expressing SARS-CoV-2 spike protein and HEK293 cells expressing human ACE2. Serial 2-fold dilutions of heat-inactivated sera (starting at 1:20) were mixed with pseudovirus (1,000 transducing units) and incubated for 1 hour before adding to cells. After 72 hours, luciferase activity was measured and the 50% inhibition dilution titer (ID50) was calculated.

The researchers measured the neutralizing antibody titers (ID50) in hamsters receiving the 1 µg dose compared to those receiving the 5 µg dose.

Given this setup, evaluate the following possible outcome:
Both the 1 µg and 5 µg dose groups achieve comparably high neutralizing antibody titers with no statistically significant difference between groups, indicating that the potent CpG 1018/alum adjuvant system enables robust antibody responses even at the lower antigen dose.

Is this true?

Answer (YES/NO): YES